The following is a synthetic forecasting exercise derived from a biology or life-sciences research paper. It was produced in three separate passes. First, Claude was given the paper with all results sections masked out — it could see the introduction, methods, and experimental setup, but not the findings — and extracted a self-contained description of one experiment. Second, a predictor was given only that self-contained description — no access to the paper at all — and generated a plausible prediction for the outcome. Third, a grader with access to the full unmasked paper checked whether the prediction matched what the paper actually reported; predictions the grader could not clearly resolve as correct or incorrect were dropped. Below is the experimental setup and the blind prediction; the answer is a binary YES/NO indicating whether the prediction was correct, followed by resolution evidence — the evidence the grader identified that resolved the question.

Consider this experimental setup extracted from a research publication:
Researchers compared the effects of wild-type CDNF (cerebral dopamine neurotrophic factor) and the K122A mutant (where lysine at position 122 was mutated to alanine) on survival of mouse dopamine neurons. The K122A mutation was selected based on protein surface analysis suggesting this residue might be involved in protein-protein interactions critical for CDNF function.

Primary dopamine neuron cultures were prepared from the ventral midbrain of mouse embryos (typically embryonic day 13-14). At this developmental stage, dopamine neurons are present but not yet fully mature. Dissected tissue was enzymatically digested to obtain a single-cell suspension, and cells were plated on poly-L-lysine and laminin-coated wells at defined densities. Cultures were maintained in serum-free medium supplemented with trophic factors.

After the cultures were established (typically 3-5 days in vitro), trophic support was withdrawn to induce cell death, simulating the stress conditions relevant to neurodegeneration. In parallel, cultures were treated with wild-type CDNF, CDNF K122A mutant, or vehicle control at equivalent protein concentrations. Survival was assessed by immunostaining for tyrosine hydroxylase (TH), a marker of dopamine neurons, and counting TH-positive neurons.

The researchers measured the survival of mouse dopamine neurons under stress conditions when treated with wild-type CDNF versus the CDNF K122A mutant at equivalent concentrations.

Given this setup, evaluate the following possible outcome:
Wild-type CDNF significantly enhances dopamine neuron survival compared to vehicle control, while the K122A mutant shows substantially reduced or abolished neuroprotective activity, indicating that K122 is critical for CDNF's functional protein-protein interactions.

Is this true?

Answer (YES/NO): YES